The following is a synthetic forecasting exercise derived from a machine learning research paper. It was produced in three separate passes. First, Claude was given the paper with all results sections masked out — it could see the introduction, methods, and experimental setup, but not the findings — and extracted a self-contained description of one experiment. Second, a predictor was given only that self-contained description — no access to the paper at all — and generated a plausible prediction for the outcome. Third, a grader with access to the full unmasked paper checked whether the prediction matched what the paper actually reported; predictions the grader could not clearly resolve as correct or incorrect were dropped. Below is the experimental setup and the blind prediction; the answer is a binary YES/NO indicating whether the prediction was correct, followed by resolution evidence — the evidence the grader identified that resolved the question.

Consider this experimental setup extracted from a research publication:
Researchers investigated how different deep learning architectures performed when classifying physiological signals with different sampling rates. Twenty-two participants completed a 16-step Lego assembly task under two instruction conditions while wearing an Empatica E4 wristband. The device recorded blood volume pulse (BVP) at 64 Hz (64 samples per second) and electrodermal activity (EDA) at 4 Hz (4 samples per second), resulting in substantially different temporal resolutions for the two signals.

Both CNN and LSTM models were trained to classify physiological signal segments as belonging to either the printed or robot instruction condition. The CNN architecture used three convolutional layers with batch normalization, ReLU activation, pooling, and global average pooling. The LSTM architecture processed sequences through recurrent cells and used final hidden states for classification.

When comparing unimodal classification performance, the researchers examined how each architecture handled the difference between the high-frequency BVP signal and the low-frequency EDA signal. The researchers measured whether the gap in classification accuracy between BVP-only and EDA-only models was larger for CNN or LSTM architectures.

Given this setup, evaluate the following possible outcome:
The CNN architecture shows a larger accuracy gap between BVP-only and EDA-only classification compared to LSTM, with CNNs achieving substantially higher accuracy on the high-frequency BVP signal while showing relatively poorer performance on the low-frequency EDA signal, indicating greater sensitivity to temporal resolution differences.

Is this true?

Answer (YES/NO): YES